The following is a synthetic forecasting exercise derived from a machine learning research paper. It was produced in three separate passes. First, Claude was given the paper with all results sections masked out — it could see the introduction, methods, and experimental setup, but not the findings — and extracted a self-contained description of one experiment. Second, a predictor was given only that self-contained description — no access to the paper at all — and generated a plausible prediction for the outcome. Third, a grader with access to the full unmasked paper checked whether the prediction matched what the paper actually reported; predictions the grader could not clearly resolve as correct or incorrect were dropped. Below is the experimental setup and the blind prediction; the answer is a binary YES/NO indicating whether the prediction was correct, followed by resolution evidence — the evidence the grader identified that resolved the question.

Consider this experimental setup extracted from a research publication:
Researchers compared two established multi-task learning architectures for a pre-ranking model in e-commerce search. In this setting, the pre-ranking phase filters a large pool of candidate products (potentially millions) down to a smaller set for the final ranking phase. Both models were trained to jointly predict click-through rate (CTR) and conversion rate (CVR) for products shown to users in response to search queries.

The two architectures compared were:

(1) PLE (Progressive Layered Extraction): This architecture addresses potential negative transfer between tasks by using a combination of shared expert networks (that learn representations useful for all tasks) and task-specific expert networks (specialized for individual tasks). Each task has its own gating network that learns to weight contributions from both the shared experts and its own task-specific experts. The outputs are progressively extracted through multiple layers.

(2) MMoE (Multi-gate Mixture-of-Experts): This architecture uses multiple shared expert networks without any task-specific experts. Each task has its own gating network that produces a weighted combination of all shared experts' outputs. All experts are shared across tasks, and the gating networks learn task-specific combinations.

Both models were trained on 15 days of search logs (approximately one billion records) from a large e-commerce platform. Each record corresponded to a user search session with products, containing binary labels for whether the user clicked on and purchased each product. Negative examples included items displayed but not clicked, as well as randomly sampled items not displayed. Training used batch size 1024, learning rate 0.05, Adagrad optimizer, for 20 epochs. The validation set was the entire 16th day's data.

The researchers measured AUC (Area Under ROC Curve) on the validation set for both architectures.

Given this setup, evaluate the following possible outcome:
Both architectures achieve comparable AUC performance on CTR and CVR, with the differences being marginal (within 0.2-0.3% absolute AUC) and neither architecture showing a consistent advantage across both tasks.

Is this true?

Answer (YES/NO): NO